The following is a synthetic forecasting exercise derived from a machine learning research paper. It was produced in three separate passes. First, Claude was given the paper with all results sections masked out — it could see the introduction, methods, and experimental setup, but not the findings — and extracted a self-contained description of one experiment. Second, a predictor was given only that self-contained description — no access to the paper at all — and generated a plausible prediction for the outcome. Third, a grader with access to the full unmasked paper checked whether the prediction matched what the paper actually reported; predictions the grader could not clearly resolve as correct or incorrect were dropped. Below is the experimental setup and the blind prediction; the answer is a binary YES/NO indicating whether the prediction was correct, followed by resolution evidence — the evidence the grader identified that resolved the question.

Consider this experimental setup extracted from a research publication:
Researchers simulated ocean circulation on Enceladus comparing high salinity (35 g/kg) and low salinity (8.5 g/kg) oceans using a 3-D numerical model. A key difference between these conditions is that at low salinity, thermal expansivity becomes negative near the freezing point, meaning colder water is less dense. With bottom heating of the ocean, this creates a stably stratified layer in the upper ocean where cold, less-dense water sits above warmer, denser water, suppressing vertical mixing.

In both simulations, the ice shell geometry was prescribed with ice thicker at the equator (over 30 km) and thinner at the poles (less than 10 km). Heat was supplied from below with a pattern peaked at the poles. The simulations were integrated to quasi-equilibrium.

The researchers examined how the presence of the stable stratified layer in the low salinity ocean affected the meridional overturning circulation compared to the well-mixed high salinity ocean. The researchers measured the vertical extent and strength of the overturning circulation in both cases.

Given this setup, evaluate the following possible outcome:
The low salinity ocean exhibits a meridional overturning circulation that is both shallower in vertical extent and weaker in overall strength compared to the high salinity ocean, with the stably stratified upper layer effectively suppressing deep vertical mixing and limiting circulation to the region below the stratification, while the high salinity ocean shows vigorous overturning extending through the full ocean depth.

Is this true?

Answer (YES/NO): NO